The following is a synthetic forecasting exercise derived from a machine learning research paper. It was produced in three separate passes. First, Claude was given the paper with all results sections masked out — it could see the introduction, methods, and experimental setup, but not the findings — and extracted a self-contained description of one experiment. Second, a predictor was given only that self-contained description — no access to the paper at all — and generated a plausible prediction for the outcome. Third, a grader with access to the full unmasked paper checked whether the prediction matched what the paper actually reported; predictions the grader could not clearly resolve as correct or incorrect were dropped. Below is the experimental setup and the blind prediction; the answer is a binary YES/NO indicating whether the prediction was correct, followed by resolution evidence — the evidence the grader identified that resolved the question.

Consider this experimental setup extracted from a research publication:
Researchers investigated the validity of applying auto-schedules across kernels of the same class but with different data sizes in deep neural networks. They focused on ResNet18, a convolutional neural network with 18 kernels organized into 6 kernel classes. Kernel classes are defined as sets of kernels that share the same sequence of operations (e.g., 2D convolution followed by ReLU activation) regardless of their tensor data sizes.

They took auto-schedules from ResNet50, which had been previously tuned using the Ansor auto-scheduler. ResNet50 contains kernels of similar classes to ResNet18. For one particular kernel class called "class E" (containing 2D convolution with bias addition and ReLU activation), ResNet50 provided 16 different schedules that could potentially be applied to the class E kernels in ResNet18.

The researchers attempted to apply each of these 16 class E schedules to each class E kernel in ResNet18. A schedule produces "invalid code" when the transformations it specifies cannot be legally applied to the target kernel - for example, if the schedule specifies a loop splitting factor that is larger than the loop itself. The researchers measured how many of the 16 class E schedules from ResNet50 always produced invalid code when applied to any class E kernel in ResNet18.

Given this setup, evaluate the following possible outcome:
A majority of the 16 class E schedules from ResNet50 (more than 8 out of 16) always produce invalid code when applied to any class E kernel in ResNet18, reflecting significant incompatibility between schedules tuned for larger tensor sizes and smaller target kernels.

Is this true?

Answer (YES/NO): NO